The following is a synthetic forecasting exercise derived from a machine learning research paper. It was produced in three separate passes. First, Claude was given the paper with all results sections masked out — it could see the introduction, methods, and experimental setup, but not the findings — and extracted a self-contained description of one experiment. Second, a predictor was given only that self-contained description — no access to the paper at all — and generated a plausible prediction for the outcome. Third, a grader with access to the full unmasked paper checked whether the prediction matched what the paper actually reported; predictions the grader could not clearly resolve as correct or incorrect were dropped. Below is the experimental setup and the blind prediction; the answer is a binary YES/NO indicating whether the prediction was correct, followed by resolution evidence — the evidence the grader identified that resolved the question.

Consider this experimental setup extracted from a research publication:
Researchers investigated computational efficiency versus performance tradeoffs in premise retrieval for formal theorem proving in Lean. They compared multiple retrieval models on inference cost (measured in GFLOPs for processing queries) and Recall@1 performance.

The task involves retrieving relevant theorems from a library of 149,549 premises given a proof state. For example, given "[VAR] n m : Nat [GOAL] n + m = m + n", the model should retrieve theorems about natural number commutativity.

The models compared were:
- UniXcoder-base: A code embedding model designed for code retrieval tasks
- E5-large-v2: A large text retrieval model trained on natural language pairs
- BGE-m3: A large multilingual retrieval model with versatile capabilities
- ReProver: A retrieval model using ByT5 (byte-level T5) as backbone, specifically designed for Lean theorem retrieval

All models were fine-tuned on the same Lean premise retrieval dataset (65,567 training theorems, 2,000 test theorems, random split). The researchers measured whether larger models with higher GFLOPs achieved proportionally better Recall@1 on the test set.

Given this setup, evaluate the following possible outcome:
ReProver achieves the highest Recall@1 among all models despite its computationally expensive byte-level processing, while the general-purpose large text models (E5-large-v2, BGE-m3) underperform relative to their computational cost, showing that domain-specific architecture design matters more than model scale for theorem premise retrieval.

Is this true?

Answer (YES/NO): NO